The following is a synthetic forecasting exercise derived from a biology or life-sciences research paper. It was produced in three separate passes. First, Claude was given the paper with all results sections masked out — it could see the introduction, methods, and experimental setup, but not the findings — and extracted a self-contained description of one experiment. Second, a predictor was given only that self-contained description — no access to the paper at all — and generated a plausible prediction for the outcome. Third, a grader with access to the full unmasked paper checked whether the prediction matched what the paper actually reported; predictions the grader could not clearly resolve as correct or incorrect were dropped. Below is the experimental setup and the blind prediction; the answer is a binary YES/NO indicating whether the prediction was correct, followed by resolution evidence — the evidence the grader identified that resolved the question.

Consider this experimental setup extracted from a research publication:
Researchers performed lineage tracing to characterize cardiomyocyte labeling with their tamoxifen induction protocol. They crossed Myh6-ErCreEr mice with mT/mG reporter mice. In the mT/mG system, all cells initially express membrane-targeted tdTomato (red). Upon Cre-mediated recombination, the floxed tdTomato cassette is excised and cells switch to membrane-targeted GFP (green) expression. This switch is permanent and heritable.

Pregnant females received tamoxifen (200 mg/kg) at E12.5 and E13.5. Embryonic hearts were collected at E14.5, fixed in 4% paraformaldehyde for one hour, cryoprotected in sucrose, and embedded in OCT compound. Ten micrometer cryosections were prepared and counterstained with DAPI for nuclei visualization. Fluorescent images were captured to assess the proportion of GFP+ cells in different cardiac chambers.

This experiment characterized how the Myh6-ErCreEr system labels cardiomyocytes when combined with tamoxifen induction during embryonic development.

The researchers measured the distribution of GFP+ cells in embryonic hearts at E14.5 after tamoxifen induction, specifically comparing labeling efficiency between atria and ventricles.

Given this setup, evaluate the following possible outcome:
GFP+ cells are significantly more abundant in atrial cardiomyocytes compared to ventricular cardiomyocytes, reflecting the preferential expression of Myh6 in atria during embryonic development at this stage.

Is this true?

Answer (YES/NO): YES